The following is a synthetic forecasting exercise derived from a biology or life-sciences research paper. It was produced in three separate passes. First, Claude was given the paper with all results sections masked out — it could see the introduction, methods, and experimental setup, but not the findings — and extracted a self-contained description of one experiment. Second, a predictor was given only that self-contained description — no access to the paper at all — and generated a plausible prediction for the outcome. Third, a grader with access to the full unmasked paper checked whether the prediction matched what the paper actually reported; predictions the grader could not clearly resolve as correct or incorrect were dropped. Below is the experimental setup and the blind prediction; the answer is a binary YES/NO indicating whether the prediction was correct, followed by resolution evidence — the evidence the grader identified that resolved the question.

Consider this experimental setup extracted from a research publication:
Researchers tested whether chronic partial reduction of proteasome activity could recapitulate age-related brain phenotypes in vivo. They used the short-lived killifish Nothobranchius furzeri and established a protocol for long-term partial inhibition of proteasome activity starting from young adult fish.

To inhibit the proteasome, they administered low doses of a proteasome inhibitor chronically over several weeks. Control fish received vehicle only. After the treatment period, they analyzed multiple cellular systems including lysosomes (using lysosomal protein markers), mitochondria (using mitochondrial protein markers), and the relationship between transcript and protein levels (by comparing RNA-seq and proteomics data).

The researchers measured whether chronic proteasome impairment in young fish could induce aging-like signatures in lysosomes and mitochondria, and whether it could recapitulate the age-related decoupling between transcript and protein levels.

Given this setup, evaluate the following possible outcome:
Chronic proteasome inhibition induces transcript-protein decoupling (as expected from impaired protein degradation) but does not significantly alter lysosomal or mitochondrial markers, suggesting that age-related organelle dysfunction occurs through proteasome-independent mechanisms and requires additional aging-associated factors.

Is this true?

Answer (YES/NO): NO